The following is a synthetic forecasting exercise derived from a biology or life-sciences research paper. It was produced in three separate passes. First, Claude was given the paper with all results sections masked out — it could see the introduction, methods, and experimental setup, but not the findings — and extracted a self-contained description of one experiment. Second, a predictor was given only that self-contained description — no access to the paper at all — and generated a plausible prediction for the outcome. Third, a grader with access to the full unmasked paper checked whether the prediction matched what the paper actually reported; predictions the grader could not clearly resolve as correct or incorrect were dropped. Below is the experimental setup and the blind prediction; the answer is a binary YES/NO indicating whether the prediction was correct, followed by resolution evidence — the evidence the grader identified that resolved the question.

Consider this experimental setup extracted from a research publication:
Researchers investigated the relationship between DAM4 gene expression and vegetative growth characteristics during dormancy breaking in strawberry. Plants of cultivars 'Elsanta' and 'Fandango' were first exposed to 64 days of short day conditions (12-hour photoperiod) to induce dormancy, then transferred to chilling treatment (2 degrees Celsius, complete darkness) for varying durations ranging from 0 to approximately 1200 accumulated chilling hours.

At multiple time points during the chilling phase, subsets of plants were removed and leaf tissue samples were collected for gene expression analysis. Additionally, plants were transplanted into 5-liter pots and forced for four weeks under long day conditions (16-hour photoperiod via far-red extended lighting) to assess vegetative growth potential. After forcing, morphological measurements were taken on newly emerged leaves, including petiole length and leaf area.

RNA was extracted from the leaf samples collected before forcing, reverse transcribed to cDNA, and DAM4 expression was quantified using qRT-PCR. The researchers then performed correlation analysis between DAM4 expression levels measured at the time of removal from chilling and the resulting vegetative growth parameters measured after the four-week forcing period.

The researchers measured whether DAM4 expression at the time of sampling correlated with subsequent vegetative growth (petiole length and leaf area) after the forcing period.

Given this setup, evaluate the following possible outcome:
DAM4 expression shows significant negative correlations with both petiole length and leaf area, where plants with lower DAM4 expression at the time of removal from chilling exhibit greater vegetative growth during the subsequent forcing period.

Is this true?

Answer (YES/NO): YES